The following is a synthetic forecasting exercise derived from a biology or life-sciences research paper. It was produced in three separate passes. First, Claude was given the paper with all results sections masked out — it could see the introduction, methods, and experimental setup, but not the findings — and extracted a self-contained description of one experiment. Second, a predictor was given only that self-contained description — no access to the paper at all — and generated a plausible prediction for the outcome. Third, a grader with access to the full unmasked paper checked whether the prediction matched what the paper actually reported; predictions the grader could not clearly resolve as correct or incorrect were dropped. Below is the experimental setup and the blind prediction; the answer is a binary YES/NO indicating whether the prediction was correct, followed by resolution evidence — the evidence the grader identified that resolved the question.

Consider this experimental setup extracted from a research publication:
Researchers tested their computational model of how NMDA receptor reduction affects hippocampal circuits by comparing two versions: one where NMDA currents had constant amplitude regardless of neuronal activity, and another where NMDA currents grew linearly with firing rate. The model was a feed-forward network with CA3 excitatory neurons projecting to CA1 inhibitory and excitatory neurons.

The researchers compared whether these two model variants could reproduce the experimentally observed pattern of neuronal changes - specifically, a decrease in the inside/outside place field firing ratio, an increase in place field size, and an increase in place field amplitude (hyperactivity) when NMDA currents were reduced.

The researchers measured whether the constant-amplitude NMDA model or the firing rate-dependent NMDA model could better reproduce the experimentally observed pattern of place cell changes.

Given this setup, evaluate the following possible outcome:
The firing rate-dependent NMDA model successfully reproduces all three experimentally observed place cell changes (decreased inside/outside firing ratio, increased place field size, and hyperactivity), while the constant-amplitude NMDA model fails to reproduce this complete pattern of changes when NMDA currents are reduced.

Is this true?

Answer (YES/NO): YES